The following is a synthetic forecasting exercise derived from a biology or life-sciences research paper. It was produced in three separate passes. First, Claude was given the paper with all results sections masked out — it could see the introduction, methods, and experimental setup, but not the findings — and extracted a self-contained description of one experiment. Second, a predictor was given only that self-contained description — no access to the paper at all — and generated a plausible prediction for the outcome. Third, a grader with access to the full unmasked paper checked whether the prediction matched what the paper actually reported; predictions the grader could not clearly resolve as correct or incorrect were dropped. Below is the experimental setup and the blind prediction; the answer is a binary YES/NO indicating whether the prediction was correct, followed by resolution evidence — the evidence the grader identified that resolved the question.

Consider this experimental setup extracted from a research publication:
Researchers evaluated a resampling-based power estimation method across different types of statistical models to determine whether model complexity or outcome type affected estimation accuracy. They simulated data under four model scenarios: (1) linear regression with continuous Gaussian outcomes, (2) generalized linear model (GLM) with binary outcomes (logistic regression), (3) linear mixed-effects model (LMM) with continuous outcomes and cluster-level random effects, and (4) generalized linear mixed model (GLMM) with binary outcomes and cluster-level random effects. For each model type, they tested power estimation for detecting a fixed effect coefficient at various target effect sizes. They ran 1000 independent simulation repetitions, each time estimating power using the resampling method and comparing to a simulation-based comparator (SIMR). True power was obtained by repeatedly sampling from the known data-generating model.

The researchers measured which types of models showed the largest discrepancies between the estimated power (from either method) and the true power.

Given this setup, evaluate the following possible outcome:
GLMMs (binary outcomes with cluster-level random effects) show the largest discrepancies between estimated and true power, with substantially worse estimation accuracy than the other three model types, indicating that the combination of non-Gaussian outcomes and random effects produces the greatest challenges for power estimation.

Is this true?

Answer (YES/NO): NO